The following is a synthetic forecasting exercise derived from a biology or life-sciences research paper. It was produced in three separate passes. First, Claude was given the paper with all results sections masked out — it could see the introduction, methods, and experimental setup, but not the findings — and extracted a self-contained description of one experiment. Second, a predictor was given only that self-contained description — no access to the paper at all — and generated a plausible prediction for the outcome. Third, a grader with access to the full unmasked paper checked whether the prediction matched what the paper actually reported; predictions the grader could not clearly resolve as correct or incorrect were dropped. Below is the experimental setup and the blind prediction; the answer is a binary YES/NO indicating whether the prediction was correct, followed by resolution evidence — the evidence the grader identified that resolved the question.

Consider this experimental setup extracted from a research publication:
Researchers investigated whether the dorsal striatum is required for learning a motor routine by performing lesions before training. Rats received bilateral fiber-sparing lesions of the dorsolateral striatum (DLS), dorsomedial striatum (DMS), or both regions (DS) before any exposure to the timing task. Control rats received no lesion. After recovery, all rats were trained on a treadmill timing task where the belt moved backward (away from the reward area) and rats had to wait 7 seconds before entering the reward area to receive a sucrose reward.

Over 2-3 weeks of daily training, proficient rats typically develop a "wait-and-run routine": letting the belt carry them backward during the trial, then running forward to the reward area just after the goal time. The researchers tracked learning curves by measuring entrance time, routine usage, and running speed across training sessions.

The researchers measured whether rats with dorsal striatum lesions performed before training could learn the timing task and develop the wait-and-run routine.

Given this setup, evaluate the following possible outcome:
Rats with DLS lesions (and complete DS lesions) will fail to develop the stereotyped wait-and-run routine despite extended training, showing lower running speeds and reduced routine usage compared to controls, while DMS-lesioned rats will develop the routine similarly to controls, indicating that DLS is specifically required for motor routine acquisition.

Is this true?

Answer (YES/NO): NO